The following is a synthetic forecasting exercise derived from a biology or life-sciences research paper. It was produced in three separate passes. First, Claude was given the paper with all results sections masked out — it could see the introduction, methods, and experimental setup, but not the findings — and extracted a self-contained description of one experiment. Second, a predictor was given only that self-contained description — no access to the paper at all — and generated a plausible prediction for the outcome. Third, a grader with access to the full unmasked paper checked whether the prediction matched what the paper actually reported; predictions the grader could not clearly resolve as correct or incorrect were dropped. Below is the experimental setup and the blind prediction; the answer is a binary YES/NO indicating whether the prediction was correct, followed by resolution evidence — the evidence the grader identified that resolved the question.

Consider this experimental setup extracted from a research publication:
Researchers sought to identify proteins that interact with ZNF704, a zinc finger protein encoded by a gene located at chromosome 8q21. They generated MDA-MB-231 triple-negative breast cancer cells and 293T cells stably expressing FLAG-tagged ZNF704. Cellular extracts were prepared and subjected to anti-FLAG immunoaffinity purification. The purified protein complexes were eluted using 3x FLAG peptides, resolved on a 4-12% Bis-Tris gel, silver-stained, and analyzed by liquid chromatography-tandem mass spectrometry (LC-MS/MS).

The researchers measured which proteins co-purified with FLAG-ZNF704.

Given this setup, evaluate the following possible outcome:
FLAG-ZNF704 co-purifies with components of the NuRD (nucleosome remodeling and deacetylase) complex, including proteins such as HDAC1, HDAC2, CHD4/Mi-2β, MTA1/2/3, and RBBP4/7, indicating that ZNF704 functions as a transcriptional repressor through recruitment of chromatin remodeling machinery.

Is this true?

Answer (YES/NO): NO